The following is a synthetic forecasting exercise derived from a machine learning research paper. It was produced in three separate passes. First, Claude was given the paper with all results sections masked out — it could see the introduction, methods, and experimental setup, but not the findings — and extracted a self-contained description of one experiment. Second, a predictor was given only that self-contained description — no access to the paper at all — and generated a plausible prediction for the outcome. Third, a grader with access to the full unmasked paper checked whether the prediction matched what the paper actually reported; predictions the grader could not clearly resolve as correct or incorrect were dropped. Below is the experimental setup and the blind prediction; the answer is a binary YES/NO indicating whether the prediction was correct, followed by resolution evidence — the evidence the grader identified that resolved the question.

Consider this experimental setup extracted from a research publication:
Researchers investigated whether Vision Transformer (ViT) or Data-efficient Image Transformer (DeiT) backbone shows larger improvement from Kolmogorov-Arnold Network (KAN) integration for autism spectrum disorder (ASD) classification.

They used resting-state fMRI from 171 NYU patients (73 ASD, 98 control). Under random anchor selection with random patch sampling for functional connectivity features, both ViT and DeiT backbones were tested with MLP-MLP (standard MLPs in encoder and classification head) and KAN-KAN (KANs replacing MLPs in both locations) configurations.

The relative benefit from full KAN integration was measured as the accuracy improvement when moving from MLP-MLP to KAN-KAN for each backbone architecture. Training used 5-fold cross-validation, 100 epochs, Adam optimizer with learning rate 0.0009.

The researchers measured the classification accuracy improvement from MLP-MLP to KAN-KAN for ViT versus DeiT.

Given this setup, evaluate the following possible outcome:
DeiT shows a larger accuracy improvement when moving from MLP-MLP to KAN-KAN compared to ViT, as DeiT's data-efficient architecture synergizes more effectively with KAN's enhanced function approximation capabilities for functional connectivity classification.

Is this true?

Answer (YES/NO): NO